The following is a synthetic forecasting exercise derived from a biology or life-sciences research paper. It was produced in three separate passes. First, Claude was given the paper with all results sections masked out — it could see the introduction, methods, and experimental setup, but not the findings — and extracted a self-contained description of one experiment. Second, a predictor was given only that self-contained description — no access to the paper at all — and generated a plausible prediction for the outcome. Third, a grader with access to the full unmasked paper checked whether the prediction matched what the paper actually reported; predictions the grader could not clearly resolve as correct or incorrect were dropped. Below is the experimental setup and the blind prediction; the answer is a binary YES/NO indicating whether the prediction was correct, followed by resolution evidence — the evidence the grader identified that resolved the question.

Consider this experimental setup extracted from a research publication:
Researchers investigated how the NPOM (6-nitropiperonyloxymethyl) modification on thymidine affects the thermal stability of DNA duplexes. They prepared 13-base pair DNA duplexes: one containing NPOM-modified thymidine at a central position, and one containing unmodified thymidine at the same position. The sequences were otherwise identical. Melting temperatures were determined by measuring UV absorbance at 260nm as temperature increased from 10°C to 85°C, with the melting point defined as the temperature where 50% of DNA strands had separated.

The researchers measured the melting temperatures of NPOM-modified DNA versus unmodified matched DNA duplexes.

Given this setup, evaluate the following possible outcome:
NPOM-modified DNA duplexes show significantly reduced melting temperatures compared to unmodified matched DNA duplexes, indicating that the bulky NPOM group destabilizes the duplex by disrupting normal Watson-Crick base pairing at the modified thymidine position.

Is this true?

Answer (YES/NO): NO